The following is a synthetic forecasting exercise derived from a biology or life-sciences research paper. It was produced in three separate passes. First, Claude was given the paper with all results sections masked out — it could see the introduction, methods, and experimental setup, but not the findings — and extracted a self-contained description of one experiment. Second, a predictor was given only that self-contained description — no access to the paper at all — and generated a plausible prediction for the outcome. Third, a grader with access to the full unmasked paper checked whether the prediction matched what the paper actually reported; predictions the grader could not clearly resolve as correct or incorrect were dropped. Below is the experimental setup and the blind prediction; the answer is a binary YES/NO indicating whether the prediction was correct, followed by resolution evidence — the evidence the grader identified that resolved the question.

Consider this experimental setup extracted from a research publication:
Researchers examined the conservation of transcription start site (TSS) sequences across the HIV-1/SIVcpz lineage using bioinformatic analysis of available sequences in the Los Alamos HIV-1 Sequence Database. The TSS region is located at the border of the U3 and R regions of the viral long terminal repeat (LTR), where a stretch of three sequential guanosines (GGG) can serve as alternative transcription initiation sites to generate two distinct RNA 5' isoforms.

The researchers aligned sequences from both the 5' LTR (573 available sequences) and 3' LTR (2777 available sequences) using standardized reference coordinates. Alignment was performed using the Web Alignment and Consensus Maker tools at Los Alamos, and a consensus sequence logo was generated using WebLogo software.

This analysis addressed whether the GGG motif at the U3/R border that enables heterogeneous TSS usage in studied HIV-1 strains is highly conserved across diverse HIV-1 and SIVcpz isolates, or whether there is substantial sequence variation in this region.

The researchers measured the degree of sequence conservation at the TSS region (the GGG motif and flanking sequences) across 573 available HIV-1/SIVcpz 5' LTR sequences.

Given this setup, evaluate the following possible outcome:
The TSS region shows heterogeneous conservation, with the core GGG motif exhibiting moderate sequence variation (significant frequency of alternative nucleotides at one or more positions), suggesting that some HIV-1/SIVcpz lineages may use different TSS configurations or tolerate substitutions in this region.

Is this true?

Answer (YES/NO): NO